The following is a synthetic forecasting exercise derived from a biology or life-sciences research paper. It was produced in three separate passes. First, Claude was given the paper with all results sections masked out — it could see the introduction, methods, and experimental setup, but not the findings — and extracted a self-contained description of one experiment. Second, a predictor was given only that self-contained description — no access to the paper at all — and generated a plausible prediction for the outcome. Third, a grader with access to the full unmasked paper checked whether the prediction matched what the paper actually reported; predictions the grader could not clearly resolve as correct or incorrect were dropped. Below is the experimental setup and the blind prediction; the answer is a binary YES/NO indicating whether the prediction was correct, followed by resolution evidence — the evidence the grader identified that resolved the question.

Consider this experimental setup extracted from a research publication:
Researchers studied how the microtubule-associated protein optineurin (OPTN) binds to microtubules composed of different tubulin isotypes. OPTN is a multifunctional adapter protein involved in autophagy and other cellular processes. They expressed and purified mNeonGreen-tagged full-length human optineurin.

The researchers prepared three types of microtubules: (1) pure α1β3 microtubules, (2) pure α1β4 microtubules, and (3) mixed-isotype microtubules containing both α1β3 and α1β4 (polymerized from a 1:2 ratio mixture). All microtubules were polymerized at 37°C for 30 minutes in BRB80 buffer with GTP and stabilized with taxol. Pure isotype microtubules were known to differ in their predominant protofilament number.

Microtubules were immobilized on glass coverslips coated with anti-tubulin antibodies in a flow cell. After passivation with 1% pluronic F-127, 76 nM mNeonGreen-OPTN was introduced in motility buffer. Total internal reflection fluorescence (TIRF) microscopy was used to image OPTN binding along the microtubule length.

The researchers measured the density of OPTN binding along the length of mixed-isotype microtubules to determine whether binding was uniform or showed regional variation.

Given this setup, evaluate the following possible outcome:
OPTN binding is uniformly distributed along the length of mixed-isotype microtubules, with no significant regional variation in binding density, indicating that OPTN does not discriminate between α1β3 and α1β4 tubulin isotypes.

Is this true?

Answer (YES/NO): NO